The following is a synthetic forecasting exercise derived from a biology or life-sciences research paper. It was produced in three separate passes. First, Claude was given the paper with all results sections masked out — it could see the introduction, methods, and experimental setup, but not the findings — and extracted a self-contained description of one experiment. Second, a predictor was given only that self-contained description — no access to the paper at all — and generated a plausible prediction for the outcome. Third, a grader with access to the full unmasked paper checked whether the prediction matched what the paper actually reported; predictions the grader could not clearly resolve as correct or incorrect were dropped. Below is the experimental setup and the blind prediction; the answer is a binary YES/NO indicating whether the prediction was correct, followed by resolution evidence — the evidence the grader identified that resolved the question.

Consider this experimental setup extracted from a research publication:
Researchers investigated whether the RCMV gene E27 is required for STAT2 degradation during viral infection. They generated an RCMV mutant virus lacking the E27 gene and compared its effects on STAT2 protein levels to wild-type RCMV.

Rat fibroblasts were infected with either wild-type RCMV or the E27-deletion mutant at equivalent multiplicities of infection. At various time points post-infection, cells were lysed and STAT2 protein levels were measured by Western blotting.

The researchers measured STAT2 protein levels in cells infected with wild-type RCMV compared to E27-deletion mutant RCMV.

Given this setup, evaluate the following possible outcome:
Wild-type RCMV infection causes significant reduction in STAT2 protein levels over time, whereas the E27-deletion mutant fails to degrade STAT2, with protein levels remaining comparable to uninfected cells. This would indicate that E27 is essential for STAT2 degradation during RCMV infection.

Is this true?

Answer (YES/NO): YES